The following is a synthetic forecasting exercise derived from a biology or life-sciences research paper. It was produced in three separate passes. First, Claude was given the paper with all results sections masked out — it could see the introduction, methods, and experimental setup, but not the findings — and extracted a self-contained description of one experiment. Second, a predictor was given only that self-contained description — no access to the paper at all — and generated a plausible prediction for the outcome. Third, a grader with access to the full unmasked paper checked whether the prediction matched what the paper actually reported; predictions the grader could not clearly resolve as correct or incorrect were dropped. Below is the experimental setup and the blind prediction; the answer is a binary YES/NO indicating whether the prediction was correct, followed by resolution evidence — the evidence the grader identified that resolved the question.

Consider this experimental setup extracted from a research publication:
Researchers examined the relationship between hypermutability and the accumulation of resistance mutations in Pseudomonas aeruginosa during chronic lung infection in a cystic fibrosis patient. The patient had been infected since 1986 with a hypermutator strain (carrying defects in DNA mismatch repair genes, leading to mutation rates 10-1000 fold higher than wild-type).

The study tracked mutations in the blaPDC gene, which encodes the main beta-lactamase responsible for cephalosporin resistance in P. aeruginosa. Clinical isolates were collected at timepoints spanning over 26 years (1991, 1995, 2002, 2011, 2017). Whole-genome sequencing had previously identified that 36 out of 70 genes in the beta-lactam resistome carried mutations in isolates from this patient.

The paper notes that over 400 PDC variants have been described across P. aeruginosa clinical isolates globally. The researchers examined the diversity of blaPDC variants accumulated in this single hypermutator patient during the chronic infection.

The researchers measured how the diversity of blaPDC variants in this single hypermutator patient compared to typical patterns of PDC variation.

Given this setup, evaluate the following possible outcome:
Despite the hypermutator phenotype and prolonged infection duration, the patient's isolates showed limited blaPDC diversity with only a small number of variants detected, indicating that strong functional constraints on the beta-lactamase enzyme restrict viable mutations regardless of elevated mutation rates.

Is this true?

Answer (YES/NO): NO